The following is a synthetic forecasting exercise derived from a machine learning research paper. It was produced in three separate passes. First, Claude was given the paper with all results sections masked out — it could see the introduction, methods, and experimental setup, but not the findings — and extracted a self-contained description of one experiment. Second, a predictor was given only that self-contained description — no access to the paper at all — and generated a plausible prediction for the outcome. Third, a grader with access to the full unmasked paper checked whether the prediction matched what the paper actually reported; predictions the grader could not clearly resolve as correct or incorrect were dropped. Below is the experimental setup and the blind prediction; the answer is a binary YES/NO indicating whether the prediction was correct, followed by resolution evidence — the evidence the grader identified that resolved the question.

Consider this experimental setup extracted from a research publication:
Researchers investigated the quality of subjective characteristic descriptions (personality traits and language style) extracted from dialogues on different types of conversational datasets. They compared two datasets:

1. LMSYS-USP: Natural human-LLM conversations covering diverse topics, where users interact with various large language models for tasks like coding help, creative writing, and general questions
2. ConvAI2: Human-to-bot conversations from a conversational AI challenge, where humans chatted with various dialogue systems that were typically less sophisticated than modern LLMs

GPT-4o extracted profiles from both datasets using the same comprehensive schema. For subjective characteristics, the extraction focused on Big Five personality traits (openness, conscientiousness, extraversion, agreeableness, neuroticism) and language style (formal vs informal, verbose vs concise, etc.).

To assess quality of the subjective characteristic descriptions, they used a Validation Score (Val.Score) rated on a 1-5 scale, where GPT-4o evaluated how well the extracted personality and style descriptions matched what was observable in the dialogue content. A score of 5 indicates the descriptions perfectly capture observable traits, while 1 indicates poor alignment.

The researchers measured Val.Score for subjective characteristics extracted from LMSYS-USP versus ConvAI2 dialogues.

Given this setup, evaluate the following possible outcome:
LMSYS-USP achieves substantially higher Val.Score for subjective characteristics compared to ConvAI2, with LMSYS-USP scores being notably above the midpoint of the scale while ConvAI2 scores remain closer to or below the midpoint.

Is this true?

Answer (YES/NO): YES